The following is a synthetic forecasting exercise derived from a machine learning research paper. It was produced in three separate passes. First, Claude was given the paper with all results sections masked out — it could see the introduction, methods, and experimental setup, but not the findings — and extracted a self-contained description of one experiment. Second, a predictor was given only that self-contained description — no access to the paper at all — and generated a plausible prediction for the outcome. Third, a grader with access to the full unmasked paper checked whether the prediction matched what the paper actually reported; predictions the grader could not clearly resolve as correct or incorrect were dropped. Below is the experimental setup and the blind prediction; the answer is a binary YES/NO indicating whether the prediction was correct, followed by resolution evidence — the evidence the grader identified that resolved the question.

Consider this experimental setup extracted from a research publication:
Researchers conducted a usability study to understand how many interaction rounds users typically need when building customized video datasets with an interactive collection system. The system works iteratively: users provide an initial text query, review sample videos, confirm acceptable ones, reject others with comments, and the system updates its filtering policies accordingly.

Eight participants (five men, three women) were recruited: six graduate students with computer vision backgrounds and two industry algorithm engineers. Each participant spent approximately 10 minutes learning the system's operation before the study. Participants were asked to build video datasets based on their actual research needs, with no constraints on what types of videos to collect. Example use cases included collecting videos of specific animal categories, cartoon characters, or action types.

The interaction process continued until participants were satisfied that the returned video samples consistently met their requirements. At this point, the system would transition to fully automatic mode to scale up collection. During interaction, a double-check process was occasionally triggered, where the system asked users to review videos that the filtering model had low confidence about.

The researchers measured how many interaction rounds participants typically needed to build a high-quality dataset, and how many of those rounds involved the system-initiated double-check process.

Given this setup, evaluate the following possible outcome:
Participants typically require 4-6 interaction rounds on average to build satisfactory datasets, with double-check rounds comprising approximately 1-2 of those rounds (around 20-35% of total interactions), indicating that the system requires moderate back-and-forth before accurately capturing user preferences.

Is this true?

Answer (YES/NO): NO